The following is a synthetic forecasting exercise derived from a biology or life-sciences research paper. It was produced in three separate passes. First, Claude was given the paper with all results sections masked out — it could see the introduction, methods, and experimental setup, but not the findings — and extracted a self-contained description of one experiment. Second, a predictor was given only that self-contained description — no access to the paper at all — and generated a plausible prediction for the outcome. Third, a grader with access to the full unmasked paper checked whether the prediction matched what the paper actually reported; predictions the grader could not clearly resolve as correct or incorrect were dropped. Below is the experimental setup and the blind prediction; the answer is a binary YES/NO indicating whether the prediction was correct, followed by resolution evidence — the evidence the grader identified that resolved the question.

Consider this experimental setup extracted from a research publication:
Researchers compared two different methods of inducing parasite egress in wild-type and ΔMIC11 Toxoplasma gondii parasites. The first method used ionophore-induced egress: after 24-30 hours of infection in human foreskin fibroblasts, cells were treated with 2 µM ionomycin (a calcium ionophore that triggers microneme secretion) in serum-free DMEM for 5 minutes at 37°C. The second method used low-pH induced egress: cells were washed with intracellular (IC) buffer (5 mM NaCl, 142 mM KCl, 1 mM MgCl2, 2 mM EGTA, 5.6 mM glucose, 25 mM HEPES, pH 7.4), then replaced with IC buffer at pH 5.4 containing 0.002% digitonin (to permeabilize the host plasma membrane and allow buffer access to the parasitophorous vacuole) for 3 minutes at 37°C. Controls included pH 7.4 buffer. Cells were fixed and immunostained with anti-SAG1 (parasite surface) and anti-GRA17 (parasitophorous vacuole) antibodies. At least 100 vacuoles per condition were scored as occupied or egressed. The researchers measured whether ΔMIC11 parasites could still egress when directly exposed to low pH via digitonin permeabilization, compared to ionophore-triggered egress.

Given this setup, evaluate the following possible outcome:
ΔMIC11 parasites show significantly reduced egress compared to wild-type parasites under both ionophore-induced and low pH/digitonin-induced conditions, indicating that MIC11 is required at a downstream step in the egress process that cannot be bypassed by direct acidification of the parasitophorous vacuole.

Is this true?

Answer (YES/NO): YES